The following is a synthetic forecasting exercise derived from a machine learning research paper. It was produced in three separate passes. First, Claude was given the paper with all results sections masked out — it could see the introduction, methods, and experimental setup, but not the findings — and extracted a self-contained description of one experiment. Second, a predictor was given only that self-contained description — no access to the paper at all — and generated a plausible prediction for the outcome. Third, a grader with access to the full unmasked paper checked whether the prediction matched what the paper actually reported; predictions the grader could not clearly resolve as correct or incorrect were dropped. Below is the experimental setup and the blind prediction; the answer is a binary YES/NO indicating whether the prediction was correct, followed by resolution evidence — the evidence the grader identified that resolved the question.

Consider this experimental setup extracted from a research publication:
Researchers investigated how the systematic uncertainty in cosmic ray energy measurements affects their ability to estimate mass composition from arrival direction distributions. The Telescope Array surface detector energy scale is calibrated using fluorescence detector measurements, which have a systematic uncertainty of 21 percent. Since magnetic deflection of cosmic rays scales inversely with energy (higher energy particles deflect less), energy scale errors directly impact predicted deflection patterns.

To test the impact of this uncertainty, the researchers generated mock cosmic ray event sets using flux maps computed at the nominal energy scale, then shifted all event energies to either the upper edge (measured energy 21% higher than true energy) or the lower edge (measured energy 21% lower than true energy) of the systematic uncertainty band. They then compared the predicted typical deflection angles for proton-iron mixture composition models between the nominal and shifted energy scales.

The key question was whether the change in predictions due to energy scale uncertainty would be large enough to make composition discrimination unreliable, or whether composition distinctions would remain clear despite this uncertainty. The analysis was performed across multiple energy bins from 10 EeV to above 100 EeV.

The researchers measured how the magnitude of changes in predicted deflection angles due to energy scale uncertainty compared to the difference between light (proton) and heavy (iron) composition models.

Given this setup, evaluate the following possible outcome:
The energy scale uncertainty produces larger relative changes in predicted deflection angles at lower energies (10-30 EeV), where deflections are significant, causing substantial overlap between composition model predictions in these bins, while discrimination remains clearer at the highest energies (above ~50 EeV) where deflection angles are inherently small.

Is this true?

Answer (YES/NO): NO